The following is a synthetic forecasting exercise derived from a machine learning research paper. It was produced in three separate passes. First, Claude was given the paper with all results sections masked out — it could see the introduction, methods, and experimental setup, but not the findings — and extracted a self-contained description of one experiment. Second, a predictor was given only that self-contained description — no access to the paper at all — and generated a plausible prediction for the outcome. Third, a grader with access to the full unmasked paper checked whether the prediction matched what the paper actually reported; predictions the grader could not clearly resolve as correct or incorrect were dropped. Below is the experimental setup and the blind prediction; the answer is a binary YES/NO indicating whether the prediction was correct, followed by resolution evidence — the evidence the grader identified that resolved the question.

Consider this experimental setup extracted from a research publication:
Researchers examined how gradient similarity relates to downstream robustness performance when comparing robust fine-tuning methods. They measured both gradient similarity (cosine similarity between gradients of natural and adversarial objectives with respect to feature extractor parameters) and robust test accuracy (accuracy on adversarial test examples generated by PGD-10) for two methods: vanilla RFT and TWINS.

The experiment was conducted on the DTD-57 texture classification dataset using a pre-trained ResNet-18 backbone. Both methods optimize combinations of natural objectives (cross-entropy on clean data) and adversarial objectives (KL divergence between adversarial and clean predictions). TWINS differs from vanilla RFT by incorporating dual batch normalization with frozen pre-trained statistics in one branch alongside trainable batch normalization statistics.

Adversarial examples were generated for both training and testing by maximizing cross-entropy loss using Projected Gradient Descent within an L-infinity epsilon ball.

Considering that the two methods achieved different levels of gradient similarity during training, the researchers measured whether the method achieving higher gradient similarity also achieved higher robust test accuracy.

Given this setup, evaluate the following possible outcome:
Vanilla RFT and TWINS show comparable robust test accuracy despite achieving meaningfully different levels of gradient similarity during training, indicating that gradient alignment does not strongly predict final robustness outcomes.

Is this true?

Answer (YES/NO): NO